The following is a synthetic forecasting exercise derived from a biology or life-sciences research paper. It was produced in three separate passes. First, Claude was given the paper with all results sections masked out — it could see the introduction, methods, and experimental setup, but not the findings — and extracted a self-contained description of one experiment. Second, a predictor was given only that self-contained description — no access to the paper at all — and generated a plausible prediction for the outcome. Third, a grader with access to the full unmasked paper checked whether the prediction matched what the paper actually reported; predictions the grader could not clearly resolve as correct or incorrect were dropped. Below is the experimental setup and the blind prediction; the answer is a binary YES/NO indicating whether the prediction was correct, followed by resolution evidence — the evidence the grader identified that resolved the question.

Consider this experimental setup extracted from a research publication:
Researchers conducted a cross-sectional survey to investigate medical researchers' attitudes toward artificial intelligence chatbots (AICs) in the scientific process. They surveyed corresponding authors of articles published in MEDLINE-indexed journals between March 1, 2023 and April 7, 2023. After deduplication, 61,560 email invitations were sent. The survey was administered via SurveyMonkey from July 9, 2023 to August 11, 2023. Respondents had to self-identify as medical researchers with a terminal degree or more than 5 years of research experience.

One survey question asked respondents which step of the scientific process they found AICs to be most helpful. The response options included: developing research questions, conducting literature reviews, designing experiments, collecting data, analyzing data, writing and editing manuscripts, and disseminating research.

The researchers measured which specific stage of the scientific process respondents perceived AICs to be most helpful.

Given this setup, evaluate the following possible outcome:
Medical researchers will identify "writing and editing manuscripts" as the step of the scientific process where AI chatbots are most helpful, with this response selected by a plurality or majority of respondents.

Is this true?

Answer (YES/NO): NO